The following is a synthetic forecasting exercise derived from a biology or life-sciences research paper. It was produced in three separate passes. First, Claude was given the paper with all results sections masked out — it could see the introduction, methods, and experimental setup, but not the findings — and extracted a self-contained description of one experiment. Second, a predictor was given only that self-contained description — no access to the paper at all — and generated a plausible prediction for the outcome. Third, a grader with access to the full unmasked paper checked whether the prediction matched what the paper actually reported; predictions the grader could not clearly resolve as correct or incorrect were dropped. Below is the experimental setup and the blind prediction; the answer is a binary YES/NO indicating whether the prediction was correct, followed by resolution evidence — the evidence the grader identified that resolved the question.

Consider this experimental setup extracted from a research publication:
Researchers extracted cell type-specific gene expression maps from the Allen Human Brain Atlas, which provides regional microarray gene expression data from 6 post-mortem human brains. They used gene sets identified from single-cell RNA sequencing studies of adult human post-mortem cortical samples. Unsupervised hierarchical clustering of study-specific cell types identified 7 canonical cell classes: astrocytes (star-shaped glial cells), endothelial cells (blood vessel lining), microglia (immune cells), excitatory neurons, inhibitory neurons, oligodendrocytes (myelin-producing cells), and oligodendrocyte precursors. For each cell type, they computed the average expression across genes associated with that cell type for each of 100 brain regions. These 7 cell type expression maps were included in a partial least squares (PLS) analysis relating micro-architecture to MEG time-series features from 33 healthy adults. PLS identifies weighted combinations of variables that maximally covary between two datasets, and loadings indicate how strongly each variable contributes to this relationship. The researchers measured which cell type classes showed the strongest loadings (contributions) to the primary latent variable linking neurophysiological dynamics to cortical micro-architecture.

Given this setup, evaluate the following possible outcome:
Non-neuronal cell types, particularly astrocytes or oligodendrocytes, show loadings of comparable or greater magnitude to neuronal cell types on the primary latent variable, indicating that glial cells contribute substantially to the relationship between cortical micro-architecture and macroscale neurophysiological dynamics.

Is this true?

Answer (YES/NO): NO